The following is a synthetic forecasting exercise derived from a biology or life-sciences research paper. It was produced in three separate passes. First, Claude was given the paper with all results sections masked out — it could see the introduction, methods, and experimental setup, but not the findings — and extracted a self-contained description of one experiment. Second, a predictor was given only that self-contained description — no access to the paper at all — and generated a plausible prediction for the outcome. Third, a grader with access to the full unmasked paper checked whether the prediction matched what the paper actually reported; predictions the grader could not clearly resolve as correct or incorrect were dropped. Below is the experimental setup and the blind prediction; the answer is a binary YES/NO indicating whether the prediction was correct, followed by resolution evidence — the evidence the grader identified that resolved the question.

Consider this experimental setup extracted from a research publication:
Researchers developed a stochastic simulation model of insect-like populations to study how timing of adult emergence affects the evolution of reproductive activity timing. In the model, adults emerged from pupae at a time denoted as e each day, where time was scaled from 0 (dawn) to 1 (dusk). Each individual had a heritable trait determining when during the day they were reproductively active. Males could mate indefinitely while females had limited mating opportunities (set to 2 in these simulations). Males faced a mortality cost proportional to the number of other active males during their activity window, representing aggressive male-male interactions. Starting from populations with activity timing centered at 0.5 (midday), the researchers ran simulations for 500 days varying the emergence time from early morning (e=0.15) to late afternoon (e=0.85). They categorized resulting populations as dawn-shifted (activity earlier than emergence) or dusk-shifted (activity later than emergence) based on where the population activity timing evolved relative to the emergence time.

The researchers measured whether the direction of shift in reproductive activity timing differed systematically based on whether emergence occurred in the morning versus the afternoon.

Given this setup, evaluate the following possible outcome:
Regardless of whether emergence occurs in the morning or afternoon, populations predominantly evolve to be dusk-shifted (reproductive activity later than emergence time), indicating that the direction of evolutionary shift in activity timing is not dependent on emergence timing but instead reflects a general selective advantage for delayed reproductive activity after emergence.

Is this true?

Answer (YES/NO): NO